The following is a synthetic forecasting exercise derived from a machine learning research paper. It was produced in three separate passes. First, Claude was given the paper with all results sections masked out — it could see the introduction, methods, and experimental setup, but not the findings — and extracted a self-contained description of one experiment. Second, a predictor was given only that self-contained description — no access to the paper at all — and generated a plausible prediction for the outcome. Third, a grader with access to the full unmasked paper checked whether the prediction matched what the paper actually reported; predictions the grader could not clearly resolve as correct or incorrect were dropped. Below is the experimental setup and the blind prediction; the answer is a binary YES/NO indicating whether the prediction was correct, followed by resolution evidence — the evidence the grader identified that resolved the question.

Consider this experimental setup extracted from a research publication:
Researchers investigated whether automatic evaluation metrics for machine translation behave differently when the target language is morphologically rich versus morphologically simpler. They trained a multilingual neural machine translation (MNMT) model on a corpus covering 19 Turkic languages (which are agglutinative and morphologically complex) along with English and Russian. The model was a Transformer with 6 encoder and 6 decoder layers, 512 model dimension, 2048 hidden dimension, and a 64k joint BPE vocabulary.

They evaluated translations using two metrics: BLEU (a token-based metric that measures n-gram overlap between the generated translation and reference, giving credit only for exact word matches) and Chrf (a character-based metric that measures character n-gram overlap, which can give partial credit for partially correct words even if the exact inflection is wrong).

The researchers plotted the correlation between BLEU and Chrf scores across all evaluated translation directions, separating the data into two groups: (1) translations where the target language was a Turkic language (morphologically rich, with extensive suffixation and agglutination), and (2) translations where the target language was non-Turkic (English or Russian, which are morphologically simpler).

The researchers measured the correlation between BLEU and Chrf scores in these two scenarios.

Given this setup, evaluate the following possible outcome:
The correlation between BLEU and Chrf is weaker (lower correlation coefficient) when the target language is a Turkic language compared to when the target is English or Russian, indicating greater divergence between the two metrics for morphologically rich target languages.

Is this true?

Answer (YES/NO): YES